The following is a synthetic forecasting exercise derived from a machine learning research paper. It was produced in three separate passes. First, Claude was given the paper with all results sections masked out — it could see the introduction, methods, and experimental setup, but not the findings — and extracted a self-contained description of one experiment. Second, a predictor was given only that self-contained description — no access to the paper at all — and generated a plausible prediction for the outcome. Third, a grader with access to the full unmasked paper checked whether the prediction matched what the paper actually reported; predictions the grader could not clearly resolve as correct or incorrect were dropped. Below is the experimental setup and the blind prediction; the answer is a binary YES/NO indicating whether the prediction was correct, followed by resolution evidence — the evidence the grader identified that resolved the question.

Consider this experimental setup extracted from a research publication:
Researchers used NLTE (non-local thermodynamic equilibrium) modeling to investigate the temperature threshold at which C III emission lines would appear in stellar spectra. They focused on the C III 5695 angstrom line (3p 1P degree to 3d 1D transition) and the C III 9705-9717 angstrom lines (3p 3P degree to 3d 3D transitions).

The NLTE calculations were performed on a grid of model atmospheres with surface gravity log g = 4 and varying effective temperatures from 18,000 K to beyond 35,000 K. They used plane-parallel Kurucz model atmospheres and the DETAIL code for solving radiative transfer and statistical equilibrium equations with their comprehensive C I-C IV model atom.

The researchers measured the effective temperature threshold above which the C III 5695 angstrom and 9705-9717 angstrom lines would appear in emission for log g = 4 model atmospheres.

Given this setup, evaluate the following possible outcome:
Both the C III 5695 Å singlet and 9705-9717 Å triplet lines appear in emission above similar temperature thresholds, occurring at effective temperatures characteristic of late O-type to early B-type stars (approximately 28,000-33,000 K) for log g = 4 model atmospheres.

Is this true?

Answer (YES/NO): NO